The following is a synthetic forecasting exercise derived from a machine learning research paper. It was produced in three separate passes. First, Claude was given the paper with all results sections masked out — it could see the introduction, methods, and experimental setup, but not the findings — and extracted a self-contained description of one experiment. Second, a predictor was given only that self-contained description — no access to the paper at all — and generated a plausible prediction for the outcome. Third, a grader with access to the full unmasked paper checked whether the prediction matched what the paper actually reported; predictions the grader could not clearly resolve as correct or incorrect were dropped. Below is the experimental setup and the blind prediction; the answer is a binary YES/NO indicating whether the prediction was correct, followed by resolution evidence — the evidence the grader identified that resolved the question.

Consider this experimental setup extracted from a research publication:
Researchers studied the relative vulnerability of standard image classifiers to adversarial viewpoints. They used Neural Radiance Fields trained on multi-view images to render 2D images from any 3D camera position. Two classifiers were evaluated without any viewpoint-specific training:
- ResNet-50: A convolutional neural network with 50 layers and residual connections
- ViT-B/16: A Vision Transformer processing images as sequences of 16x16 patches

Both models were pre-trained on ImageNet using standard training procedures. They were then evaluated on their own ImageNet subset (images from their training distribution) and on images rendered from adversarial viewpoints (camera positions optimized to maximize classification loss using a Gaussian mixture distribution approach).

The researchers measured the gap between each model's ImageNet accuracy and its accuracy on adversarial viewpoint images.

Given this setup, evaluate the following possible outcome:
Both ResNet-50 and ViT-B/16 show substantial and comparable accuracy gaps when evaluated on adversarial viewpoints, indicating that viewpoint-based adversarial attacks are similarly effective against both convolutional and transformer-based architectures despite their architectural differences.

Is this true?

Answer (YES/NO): NO